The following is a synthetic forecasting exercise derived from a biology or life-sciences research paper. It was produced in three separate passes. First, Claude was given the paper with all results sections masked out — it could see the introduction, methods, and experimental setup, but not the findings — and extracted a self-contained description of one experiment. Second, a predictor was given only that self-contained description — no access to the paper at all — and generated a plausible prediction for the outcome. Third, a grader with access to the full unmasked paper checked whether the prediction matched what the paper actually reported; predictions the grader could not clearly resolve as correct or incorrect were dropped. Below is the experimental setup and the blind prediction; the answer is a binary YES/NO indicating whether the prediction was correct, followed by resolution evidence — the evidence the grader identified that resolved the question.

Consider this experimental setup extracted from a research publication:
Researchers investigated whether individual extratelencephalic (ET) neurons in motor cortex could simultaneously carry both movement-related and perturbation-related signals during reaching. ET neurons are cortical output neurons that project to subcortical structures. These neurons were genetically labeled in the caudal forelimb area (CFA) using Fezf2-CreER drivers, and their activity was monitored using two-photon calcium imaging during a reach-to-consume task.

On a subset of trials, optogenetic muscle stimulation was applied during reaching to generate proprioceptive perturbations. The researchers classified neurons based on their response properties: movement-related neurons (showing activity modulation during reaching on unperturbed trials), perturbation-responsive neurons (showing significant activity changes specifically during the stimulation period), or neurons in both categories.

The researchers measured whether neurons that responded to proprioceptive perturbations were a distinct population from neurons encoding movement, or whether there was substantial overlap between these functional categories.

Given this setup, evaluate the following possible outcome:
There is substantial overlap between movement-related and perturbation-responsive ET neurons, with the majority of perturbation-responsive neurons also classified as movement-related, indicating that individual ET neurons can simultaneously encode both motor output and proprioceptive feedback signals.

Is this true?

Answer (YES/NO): YES